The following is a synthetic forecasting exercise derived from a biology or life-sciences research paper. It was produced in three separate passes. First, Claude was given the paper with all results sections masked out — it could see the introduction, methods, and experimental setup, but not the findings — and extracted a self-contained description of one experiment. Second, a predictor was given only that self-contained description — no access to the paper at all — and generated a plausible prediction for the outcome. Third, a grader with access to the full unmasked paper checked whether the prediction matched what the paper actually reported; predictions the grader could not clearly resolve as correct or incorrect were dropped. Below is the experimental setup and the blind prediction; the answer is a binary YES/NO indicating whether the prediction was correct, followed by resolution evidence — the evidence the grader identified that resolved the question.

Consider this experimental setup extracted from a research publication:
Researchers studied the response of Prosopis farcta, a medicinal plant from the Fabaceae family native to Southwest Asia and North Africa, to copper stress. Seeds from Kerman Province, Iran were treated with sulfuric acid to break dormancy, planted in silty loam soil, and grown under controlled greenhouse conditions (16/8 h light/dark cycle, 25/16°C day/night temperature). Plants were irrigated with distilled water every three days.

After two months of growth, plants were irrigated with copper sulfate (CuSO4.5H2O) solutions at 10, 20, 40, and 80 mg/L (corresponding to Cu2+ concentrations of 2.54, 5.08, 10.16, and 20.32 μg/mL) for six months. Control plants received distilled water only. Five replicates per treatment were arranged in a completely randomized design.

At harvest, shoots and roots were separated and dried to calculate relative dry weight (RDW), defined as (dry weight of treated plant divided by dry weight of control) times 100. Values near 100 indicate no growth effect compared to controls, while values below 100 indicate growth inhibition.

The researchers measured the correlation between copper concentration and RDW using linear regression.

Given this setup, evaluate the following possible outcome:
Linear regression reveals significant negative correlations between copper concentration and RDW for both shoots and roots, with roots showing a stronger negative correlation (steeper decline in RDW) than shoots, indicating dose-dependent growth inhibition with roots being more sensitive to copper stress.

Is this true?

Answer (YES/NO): NO